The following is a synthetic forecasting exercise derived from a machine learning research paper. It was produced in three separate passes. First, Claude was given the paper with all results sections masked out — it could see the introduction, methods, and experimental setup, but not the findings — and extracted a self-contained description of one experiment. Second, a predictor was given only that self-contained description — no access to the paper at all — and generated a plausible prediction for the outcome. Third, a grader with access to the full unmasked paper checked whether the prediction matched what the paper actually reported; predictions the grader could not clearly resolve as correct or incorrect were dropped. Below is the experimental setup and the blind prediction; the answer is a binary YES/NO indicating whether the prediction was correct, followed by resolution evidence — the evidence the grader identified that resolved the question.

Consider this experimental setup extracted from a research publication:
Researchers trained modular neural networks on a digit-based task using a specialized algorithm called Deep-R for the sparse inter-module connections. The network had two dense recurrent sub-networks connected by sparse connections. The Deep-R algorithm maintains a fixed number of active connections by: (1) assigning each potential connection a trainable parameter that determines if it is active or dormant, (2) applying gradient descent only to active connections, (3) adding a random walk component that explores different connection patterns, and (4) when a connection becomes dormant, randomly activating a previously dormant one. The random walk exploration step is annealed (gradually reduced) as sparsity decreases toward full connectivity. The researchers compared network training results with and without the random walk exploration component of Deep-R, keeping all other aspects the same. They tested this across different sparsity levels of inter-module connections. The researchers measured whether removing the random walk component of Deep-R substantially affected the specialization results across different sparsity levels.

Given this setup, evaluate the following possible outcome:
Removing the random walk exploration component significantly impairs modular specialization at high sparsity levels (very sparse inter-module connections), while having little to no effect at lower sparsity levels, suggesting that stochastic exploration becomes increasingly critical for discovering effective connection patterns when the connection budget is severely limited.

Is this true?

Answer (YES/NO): NO